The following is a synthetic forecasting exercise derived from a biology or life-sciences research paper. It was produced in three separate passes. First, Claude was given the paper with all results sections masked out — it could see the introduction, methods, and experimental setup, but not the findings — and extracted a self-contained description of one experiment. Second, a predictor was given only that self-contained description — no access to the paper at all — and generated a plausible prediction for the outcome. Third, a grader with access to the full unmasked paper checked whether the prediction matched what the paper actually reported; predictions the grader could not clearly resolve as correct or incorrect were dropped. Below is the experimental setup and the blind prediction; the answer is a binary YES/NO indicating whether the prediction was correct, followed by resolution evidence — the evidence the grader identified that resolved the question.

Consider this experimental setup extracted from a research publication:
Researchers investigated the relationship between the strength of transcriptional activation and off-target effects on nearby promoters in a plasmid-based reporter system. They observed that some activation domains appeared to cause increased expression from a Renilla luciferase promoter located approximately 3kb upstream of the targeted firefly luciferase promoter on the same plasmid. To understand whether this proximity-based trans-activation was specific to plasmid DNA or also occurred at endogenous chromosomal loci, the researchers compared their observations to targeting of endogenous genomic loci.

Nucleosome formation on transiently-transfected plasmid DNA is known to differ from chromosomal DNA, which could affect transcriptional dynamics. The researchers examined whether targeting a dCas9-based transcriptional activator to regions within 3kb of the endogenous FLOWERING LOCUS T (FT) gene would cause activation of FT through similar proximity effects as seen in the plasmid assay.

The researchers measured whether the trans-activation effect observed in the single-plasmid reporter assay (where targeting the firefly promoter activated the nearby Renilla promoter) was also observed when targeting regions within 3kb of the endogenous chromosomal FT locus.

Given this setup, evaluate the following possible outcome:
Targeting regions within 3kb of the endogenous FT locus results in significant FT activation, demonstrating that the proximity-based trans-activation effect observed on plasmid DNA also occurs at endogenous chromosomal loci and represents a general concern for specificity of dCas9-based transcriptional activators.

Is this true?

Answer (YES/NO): NO